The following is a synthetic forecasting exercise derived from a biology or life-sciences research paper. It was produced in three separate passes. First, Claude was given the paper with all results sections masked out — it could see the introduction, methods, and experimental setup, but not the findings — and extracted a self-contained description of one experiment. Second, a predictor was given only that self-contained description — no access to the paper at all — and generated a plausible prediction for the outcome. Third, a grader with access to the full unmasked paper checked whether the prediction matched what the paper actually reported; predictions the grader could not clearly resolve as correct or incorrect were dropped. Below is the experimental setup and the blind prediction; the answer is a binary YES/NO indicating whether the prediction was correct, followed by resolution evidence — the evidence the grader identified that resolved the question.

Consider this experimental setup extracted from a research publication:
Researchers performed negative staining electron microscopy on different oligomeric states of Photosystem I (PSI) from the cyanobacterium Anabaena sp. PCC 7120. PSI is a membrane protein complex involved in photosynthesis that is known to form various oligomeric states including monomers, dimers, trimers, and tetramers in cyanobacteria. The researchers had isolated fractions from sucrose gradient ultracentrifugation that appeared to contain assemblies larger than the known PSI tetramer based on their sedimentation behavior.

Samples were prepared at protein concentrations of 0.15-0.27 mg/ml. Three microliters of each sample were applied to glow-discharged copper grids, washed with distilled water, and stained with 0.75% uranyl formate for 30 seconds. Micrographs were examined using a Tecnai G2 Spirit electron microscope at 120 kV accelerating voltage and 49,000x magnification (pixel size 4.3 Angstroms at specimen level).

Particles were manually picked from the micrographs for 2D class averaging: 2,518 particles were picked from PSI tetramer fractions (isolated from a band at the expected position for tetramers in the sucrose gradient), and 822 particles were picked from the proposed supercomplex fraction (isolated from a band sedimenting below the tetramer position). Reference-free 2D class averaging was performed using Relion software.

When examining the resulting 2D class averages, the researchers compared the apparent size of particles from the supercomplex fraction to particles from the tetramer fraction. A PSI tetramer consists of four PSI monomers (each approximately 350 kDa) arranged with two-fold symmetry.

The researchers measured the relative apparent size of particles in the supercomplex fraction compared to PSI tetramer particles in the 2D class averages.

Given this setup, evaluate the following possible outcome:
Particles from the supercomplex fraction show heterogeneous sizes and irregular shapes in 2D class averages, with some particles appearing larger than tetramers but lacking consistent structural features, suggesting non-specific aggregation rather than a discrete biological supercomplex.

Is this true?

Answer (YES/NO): NO